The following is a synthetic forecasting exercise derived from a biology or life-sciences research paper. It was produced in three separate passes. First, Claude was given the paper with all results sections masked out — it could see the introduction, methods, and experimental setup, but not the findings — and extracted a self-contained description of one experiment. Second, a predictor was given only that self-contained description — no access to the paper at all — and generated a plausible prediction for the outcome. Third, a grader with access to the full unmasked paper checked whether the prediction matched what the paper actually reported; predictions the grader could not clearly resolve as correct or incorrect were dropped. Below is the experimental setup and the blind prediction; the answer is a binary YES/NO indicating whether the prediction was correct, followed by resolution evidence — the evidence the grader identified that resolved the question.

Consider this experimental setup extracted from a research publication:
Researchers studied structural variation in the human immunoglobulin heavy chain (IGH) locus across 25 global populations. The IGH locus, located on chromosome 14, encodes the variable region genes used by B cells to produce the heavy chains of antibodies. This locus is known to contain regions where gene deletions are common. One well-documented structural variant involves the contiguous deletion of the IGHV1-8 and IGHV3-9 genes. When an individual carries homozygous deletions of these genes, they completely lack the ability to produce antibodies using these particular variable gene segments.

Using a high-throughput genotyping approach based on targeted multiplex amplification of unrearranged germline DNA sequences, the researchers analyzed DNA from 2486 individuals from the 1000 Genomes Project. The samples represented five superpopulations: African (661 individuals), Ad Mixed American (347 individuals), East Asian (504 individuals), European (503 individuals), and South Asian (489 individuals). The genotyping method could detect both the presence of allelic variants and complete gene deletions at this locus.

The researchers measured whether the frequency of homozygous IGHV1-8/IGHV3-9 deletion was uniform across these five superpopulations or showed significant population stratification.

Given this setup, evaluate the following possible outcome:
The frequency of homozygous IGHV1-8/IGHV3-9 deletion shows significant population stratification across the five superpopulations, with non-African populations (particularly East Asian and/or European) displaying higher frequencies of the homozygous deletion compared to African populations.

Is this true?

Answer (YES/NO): YES